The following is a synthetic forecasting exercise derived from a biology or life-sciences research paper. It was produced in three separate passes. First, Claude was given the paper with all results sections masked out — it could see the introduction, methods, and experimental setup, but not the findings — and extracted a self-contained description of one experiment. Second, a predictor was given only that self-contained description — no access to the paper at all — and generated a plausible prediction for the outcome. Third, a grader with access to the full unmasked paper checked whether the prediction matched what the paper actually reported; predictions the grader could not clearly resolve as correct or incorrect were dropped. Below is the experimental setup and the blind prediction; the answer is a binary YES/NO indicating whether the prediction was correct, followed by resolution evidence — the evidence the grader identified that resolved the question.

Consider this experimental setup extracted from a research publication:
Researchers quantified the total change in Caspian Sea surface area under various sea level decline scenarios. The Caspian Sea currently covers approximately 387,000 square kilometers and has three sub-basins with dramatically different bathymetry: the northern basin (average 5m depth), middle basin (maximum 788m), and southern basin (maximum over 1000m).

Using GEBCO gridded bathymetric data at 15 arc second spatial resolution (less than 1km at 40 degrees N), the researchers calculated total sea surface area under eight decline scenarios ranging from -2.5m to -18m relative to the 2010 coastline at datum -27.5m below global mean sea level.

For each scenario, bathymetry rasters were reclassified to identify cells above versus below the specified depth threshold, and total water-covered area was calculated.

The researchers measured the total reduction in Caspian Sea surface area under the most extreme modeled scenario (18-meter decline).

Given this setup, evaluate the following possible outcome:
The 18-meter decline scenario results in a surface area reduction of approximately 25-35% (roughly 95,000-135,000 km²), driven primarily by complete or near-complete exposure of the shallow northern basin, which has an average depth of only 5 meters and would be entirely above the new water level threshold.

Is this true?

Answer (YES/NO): NO